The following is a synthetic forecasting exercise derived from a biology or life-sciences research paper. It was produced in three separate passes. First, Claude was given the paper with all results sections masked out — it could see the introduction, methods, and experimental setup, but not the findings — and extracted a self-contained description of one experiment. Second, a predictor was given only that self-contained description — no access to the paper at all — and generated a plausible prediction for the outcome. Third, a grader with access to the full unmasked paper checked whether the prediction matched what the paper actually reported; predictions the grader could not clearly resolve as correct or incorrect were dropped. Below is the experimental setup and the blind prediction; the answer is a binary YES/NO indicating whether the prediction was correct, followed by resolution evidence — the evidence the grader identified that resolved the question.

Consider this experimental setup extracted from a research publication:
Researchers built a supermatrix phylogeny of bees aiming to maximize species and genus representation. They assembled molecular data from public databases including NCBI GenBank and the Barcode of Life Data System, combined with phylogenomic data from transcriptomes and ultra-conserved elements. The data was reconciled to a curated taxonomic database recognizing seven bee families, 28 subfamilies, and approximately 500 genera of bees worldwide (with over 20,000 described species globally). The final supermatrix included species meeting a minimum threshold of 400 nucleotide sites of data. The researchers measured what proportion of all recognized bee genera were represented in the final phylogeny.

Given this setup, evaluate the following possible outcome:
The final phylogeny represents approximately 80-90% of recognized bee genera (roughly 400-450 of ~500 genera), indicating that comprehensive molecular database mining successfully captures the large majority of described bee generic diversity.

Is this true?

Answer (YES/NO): YES